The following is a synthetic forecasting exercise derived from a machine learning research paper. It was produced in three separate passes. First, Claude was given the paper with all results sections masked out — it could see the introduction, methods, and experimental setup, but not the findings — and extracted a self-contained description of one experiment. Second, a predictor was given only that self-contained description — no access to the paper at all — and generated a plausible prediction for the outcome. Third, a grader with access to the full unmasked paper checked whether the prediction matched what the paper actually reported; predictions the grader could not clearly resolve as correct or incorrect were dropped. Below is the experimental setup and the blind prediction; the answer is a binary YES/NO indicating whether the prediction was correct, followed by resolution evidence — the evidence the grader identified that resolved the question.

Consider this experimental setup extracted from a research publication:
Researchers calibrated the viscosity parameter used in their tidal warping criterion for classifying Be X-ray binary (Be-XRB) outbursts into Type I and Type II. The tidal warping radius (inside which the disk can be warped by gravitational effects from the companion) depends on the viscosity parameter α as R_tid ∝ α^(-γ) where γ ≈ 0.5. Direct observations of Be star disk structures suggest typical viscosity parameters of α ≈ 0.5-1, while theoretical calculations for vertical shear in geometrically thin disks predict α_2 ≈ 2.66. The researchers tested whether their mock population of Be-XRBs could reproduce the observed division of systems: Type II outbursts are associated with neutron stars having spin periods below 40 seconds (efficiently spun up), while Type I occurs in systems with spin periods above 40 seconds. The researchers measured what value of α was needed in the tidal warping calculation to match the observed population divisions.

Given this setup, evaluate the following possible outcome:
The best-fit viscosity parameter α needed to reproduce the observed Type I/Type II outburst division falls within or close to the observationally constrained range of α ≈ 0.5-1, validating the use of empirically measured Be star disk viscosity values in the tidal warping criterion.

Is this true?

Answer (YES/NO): YES